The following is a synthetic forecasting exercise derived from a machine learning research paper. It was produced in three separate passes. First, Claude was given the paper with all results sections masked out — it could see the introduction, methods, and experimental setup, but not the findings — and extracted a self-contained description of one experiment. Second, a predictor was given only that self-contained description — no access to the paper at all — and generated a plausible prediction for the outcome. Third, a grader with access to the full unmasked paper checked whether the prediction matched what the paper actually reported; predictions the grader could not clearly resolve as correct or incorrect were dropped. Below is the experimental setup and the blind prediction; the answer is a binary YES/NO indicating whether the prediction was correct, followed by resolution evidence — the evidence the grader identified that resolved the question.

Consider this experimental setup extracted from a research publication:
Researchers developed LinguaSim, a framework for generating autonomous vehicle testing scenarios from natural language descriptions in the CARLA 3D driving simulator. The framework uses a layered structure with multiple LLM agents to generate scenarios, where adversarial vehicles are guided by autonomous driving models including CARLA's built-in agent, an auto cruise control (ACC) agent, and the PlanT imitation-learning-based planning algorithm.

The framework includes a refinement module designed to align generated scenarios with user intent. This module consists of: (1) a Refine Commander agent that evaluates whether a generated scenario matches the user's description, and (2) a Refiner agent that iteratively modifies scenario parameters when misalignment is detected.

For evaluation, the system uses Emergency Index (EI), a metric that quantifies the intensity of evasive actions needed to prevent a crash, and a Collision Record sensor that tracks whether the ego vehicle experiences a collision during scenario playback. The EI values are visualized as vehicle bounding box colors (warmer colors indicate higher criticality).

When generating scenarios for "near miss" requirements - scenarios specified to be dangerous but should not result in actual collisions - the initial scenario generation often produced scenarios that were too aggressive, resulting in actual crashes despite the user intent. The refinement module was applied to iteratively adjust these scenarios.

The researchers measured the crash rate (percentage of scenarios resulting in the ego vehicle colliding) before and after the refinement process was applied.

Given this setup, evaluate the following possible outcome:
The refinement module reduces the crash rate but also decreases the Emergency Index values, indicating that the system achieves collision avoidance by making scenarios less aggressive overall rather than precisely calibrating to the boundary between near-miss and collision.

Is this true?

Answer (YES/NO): YES